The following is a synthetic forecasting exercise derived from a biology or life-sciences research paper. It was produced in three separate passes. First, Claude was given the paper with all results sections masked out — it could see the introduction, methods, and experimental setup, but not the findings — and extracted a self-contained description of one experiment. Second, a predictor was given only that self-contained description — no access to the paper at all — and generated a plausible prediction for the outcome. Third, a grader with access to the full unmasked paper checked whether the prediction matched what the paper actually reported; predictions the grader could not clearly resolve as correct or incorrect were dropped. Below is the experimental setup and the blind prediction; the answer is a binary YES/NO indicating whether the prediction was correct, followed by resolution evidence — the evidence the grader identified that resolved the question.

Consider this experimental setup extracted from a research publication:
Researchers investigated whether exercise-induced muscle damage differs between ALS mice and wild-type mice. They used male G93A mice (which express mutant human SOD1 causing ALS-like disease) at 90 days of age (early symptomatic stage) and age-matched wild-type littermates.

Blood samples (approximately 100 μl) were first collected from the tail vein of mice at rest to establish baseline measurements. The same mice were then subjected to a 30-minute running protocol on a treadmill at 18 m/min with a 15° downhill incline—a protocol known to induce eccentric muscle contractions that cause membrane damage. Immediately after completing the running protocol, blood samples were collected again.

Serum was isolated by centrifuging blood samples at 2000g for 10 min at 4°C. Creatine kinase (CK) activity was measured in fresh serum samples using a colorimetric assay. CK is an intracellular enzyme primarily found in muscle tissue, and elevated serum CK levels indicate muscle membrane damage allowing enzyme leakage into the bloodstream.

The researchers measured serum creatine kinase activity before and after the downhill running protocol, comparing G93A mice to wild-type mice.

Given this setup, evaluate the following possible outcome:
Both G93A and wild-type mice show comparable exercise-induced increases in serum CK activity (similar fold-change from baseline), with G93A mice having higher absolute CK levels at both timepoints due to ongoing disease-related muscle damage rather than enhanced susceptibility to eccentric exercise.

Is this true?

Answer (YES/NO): NO